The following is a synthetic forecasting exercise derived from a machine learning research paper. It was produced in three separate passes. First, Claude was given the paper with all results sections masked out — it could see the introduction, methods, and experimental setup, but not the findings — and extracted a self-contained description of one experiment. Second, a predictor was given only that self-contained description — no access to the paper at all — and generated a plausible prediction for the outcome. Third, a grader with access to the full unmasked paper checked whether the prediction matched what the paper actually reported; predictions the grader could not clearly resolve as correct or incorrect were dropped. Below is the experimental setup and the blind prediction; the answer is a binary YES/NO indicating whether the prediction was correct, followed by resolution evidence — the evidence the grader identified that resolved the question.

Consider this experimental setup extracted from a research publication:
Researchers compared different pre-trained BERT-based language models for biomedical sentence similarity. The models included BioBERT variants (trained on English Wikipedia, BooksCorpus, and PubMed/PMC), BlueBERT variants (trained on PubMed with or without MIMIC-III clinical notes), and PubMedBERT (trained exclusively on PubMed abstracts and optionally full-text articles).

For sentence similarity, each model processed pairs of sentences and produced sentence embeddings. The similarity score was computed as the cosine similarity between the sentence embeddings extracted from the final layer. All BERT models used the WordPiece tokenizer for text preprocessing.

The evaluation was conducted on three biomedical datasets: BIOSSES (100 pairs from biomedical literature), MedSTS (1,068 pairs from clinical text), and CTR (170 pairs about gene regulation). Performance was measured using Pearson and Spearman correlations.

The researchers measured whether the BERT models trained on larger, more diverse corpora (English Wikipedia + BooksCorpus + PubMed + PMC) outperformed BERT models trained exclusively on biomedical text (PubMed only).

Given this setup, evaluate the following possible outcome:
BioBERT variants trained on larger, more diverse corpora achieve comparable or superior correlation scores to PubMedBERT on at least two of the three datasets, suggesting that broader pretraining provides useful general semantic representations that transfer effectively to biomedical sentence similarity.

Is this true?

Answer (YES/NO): YES